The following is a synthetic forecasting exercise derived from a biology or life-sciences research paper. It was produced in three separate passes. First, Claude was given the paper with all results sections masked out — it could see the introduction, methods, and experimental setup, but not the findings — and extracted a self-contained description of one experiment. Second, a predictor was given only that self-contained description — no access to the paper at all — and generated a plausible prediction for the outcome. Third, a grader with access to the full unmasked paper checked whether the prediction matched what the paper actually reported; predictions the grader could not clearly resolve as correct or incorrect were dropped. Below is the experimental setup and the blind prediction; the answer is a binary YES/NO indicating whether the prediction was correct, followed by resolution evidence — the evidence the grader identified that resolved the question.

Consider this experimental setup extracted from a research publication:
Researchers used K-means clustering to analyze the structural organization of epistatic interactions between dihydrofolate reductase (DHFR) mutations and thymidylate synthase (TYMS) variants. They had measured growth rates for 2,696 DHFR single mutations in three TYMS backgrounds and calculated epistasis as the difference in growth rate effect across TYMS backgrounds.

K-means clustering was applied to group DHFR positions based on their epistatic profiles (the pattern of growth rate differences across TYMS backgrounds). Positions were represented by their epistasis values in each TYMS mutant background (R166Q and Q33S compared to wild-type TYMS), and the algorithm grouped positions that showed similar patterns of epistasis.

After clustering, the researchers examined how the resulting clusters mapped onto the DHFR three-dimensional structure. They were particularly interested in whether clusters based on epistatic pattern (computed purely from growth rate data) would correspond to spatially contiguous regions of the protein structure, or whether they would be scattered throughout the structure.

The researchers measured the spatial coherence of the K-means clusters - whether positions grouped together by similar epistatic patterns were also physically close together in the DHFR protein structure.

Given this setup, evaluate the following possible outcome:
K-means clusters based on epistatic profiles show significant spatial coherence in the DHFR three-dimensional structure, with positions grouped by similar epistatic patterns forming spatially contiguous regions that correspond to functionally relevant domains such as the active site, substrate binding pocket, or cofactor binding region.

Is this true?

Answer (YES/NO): YES